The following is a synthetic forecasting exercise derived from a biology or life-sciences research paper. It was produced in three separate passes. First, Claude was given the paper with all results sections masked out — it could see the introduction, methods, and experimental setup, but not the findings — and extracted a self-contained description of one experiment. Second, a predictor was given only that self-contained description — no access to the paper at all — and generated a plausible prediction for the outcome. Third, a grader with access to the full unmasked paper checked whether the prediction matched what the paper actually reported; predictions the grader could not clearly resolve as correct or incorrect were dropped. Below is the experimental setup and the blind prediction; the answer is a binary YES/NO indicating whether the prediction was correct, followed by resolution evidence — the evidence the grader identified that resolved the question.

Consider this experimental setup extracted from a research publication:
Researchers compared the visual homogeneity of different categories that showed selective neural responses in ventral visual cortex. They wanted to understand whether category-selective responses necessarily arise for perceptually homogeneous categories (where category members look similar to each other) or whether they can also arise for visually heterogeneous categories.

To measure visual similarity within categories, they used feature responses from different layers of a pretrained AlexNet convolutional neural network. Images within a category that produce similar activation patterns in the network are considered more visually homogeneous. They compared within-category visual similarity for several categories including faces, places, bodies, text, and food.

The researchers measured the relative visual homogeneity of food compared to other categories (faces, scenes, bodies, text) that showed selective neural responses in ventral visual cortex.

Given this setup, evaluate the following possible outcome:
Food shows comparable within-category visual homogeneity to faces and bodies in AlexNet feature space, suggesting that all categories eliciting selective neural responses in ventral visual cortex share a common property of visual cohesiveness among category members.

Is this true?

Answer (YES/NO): NO